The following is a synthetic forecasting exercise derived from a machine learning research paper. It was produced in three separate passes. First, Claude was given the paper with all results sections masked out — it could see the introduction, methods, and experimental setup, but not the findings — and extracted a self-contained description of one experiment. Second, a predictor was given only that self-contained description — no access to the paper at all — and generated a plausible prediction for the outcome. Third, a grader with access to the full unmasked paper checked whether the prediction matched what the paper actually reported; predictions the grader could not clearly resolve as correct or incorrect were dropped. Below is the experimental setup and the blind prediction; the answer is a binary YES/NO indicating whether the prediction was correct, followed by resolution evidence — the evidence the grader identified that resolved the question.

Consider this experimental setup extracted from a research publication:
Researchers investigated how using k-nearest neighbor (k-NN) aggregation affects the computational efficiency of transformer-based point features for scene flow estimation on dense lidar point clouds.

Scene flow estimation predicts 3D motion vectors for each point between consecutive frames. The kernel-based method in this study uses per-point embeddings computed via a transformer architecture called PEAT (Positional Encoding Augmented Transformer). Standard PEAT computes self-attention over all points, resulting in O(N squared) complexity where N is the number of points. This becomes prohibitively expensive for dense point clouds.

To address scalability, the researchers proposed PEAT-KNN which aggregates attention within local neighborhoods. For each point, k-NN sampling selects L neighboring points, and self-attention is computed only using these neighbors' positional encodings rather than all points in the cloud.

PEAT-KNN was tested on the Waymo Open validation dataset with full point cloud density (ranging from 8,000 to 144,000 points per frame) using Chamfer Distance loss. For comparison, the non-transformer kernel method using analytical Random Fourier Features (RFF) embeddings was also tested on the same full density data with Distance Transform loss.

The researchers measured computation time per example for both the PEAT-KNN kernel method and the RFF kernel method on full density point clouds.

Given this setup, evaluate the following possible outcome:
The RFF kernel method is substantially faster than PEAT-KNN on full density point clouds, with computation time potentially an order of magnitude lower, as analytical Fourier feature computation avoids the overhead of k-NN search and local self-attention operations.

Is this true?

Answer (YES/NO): YES